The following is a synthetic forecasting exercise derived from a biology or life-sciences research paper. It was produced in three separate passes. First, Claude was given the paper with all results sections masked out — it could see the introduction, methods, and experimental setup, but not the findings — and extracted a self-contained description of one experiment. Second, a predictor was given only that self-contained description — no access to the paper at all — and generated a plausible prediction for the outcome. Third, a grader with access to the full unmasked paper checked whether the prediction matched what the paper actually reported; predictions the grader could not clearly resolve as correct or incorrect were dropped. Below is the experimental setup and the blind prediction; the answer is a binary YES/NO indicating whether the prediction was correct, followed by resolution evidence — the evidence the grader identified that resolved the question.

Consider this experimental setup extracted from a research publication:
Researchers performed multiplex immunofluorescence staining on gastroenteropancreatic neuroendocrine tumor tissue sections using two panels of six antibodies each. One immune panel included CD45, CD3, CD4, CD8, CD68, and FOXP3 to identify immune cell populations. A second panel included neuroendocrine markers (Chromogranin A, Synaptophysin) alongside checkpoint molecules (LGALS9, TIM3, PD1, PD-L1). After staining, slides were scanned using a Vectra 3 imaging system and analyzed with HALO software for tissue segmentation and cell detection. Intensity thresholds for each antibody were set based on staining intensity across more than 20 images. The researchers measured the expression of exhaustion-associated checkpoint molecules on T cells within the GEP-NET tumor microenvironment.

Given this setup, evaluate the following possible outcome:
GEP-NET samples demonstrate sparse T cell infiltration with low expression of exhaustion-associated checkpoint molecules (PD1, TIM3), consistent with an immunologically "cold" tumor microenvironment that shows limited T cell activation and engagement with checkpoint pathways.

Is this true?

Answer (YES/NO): NO